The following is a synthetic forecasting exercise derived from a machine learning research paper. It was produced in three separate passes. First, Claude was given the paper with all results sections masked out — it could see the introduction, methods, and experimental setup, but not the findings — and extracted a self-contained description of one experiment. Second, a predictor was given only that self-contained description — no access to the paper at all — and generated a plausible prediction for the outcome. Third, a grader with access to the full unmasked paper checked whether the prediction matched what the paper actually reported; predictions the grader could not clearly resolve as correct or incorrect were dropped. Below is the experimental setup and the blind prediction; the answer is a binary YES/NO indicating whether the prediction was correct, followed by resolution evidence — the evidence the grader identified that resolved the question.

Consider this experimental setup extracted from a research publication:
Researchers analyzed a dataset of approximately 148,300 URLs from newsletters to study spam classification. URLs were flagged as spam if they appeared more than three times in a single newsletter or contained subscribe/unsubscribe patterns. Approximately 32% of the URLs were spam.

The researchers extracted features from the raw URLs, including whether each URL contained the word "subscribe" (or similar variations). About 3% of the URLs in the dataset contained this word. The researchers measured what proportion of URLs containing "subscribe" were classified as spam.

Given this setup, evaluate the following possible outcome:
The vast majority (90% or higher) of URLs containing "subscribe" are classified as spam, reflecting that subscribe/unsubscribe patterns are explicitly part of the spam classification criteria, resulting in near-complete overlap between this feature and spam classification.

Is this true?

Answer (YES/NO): YES